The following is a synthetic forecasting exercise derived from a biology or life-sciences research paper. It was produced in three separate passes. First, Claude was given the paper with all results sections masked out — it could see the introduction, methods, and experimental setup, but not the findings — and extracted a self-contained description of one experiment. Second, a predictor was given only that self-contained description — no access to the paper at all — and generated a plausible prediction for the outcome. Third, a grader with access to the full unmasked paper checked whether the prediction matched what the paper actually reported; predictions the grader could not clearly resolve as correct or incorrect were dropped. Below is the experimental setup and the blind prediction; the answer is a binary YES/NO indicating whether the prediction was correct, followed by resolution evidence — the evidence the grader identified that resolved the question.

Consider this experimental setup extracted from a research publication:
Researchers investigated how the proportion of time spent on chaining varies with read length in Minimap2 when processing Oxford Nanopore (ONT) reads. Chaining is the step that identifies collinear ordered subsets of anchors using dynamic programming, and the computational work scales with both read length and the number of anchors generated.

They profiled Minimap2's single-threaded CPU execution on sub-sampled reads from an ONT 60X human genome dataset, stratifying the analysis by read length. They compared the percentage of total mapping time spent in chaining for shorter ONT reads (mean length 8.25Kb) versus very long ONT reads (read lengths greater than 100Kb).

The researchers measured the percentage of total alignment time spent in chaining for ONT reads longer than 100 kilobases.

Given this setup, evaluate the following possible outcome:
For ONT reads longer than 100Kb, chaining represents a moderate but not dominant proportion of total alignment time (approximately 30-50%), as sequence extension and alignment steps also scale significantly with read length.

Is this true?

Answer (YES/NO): NO